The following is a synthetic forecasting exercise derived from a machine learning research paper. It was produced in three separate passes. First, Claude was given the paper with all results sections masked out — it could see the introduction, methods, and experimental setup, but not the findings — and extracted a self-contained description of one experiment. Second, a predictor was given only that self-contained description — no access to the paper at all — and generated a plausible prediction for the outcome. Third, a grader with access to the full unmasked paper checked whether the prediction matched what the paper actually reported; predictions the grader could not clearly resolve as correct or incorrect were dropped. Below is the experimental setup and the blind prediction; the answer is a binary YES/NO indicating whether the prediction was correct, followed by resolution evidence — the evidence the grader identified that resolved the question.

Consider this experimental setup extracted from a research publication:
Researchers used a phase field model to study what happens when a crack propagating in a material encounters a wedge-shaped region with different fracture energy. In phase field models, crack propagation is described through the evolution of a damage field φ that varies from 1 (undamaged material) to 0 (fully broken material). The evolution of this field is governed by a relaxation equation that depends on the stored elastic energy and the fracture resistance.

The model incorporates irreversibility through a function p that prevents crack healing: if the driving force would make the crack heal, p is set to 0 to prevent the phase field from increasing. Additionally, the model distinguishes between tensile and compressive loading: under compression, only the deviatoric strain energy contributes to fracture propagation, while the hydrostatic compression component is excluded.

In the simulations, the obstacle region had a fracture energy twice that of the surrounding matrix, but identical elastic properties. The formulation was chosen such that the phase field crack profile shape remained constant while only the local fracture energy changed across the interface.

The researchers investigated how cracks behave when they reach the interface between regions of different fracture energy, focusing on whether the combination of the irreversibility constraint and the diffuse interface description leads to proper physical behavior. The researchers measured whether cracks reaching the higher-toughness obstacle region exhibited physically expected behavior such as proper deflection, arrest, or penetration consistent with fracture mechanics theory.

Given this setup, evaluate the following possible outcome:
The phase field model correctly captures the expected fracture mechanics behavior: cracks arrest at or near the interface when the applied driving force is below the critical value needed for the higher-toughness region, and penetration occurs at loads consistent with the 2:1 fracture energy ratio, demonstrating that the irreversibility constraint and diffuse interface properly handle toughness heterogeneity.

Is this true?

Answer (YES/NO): NO